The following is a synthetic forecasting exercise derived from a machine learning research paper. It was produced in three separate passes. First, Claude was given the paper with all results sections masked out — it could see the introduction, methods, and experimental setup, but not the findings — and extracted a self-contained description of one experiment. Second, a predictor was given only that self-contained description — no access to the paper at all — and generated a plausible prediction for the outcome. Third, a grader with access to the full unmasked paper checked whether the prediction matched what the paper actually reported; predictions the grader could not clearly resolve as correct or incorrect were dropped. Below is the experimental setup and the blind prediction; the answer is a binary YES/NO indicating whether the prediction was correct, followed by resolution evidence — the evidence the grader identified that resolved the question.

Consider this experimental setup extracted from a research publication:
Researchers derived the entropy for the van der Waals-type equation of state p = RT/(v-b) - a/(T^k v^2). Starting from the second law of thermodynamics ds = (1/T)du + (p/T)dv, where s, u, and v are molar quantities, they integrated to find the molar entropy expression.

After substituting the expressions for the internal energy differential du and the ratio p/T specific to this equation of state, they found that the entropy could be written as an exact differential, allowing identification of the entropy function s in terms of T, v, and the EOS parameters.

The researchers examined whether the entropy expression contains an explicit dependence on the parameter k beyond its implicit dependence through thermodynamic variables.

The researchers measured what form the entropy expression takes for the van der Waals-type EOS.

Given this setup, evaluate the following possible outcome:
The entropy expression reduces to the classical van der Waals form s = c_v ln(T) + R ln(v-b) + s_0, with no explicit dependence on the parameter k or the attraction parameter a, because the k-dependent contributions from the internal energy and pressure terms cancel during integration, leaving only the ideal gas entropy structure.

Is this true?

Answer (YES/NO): NO